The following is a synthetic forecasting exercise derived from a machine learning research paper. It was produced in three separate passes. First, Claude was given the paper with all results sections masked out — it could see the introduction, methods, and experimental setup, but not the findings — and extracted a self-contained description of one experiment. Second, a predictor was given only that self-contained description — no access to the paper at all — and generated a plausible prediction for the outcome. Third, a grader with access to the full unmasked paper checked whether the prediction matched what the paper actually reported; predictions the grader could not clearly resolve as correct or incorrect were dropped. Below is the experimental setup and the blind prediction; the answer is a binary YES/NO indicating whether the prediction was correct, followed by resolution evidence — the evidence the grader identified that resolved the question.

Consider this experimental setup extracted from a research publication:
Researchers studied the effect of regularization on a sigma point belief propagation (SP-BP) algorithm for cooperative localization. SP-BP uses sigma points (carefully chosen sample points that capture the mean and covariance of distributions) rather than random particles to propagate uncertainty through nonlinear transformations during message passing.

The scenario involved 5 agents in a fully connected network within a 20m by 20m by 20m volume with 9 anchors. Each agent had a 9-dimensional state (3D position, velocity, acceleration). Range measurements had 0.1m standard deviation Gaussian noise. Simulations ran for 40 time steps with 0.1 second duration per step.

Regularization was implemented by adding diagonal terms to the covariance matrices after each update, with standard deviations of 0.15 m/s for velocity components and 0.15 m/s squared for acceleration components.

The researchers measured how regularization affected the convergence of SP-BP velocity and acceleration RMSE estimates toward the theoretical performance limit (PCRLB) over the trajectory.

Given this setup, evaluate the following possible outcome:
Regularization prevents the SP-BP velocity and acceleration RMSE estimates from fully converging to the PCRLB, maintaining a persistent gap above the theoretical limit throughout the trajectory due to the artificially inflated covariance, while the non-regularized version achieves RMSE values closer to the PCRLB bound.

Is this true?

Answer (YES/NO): NO